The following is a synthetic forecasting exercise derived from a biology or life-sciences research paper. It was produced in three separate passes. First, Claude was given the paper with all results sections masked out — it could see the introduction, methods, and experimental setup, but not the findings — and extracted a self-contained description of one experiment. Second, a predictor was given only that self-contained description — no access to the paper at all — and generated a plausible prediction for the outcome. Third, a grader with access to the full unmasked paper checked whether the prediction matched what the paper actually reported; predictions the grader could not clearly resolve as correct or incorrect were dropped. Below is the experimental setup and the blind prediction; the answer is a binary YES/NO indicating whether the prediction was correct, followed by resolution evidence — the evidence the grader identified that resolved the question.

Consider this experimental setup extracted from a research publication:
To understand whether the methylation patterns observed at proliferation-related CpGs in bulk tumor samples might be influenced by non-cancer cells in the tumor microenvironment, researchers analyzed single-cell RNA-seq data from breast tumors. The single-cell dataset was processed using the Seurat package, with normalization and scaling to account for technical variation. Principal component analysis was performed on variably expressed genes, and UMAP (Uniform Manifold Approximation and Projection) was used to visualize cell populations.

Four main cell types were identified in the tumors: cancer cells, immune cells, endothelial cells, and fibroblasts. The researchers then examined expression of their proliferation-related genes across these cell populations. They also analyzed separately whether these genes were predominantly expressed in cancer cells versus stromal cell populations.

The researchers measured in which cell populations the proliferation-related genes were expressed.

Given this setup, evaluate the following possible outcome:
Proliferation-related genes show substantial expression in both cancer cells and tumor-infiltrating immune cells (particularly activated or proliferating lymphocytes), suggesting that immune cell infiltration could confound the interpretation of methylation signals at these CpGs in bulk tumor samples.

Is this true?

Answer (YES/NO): NO